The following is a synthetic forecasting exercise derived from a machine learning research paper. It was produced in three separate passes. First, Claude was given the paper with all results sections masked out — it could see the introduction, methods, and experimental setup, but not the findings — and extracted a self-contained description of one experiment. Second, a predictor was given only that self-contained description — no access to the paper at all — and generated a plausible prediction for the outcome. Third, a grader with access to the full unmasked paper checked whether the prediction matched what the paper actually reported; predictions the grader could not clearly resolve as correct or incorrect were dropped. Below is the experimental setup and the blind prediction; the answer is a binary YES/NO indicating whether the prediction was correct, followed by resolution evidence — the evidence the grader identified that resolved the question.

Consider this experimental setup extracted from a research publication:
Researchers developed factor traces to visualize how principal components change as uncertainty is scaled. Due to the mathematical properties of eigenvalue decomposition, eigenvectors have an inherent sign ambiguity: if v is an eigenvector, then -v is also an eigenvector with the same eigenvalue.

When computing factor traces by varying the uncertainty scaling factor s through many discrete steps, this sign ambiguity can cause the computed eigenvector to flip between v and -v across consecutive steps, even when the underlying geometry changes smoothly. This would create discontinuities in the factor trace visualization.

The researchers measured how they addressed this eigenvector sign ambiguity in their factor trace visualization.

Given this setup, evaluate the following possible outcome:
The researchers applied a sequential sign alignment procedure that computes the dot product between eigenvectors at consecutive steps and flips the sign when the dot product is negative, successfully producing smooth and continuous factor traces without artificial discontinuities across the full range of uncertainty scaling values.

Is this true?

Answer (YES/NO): NO